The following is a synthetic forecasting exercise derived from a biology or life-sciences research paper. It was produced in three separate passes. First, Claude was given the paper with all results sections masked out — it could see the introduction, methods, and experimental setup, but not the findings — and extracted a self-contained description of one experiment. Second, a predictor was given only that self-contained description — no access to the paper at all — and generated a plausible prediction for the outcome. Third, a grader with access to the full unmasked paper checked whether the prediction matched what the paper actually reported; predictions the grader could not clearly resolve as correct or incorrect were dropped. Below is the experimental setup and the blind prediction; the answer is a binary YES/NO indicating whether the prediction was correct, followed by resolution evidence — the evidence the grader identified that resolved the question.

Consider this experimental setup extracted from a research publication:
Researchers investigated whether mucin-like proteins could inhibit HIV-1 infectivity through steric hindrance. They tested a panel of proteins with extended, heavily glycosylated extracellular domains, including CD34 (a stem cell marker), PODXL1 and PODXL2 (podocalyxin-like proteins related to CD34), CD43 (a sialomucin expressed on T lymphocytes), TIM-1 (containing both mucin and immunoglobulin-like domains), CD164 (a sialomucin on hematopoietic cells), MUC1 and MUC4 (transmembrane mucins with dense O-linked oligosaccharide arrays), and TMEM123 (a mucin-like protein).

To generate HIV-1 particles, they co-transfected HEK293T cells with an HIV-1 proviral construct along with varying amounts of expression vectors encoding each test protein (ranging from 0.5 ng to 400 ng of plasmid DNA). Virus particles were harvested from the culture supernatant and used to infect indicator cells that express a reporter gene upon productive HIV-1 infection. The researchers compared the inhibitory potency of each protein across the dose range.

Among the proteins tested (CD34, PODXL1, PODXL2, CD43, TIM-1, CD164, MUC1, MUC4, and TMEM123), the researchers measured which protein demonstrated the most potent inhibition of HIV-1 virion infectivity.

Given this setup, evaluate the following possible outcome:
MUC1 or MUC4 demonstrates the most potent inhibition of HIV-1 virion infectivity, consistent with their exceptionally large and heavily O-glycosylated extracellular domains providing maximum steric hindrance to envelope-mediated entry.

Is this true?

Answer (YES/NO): NO